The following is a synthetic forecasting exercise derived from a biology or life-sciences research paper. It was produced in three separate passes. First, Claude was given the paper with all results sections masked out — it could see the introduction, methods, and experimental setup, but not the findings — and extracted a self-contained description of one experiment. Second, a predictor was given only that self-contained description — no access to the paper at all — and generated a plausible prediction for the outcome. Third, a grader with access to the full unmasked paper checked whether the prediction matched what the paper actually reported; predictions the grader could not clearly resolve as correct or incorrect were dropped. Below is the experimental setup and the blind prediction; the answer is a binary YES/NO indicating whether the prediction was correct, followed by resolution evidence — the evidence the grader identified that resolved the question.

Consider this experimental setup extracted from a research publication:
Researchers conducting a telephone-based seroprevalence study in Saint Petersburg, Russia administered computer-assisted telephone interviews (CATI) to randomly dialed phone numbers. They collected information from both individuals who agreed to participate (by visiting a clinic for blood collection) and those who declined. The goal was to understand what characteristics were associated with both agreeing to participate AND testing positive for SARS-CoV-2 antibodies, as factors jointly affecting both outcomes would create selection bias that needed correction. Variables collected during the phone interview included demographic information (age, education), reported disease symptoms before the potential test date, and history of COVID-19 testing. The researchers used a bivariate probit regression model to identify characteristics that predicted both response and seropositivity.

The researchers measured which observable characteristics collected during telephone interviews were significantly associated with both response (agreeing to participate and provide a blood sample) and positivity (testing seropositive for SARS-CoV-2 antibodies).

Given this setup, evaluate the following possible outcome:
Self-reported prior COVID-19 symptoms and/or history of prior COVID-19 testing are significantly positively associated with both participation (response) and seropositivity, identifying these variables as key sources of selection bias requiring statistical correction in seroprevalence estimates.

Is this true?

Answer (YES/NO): YES